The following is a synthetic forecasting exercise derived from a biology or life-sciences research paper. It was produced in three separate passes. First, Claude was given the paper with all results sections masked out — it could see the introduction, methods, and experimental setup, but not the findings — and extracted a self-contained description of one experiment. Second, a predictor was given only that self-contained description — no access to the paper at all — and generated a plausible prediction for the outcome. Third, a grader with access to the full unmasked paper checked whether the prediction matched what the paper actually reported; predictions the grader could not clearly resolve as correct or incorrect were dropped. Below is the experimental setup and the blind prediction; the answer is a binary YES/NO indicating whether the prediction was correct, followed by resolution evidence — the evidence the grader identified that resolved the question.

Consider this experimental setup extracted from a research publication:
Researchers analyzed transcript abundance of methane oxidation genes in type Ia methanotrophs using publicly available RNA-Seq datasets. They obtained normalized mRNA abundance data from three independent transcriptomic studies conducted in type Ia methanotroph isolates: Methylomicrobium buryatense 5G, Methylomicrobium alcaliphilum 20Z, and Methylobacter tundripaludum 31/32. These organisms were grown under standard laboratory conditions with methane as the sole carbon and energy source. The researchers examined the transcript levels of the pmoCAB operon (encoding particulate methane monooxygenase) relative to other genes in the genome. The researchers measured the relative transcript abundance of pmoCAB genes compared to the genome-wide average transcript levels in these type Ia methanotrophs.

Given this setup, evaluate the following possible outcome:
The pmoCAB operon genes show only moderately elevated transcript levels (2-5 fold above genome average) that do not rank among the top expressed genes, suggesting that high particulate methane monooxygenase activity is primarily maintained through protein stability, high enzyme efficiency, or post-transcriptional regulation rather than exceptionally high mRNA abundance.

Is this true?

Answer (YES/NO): NO